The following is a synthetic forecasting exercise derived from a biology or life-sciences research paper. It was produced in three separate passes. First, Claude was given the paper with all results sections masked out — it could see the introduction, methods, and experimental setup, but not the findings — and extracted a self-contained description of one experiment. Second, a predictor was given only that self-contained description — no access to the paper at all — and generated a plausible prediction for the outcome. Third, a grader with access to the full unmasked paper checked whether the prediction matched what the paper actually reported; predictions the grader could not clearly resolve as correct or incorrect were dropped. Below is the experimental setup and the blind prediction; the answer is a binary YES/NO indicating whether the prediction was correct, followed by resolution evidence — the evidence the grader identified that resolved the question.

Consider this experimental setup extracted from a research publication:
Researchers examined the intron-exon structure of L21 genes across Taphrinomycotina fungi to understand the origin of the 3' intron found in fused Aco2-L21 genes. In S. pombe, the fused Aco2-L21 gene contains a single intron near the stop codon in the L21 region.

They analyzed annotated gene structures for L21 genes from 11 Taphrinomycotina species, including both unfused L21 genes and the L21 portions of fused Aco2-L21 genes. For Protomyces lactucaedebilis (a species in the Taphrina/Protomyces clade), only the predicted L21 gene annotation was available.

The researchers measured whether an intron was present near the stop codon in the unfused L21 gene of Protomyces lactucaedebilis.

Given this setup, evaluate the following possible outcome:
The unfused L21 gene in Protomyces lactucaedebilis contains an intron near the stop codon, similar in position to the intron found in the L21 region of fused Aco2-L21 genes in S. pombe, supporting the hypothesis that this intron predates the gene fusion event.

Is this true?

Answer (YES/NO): NO